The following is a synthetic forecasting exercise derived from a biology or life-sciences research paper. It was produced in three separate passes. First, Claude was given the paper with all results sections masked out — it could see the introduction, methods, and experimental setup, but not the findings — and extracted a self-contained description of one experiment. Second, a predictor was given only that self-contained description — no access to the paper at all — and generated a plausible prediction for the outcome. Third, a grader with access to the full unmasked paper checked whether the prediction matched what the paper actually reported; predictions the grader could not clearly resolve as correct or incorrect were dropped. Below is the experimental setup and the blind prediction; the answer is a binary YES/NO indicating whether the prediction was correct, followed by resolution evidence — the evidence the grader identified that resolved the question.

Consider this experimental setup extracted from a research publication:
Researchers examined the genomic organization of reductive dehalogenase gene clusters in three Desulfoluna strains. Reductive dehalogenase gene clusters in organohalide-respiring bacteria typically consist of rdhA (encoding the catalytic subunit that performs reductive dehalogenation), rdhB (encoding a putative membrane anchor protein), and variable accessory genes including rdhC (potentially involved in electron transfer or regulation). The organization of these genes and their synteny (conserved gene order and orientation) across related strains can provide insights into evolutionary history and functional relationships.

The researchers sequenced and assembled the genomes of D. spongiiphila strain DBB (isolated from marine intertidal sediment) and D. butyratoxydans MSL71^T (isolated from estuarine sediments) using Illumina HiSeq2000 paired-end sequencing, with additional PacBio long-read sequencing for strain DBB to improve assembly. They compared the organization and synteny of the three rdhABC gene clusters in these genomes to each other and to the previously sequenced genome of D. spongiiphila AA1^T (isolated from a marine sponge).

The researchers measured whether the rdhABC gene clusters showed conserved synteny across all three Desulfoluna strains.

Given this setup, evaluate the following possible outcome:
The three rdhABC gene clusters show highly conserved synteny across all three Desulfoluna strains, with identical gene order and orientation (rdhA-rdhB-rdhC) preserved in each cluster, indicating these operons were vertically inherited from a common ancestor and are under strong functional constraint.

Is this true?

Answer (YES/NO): NO